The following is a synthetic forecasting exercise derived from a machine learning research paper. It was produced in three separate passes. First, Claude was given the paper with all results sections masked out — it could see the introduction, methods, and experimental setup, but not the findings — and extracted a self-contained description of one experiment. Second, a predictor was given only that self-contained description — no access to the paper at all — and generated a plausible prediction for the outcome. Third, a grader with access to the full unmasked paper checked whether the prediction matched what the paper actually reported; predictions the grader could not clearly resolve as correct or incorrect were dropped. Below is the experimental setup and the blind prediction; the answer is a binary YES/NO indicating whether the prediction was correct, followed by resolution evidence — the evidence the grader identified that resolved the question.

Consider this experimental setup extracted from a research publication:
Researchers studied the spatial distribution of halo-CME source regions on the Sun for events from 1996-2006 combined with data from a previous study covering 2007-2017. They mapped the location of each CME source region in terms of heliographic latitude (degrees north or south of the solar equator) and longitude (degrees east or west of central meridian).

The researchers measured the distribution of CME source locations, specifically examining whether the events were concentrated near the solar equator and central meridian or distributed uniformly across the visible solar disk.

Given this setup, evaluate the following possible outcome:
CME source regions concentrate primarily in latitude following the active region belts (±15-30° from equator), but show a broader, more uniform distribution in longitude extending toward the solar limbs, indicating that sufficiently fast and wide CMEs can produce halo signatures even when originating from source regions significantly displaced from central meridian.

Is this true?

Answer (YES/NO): NO